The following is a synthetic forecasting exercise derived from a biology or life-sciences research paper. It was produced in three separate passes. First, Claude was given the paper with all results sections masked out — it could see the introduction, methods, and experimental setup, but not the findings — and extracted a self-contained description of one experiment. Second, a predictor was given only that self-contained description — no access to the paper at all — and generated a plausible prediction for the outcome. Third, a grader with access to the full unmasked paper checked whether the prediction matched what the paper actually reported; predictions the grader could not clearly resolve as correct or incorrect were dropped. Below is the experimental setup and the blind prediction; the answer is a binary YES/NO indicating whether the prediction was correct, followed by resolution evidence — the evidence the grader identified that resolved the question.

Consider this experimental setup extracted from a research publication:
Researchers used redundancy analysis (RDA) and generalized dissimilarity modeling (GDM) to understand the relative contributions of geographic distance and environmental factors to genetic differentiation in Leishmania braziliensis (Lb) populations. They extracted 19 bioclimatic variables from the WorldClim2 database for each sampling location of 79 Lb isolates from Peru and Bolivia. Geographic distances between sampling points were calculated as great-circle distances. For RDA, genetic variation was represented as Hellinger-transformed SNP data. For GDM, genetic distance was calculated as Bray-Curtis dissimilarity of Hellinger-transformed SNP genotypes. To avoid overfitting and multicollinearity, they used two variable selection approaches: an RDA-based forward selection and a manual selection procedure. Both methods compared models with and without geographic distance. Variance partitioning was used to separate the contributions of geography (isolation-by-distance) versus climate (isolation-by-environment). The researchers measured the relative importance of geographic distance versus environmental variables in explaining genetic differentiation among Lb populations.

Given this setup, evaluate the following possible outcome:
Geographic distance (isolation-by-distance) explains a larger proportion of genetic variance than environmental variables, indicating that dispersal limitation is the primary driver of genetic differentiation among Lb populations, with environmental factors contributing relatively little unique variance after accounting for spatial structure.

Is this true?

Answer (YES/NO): NO